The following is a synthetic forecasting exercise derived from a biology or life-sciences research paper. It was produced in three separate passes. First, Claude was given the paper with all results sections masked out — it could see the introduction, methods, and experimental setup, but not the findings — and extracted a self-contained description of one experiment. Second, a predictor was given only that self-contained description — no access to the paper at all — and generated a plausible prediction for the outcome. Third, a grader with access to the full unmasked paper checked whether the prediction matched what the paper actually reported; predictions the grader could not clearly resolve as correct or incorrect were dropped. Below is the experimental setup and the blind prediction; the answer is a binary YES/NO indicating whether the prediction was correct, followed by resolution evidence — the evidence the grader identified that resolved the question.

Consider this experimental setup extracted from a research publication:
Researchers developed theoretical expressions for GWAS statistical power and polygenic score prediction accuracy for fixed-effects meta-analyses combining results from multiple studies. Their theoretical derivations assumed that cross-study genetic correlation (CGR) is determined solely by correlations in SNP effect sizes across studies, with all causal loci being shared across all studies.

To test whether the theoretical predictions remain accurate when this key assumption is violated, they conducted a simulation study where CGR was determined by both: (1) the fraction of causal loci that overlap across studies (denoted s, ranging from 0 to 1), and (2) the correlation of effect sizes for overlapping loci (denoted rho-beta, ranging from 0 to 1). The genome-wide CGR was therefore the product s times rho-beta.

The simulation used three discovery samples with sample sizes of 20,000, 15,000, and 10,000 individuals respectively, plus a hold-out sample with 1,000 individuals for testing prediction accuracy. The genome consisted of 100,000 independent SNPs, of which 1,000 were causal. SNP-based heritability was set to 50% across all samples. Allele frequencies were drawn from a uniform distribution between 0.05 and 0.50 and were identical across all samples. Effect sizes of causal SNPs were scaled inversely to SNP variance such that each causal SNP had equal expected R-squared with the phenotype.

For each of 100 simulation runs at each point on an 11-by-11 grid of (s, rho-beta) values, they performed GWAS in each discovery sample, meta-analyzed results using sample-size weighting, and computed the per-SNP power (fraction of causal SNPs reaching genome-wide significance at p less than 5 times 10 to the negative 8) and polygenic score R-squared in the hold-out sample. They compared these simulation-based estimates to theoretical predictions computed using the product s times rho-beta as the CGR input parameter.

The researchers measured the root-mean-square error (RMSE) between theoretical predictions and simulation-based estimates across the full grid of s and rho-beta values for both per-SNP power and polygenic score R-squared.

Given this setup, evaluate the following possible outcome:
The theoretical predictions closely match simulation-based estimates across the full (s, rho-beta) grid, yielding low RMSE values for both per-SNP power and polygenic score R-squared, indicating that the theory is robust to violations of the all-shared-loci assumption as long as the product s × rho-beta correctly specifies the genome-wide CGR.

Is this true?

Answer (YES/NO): YES